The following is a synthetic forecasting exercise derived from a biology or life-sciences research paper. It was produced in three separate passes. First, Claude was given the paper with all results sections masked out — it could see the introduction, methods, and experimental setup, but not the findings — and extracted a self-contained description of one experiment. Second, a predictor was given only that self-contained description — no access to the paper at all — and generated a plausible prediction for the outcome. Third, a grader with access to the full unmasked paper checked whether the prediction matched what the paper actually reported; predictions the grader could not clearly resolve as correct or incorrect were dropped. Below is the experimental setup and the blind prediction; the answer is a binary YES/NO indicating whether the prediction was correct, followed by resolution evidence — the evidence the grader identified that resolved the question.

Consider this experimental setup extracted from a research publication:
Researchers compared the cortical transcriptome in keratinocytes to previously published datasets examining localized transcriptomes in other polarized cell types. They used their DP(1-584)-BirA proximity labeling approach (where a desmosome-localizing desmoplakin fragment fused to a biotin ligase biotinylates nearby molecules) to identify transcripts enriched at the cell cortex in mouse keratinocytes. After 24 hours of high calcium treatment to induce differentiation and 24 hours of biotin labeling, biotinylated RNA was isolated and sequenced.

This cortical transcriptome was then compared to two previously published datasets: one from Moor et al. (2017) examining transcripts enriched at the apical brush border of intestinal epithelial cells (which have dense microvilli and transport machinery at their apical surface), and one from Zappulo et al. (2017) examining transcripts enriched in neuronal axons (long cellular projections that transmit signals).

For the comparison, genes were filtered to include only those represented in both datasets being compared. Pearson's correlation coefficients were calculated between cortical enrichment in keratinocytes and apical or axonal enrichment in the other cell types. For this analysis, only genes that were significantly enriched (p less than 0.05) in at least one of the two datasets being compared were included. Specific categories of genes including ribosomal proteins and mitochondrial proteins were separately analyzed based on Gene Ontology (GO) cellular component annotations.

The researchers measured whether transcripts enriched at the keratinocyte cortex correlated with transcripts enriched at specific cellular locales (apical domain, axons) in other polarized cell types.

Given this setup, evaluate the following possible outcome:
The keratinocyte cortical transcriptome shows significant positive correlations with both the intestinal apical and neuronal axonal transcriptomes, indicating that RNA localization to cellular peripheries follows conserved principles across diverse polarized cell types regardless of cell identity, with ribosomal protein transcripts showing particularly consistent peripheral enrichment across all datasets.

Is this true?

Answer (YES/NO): NO